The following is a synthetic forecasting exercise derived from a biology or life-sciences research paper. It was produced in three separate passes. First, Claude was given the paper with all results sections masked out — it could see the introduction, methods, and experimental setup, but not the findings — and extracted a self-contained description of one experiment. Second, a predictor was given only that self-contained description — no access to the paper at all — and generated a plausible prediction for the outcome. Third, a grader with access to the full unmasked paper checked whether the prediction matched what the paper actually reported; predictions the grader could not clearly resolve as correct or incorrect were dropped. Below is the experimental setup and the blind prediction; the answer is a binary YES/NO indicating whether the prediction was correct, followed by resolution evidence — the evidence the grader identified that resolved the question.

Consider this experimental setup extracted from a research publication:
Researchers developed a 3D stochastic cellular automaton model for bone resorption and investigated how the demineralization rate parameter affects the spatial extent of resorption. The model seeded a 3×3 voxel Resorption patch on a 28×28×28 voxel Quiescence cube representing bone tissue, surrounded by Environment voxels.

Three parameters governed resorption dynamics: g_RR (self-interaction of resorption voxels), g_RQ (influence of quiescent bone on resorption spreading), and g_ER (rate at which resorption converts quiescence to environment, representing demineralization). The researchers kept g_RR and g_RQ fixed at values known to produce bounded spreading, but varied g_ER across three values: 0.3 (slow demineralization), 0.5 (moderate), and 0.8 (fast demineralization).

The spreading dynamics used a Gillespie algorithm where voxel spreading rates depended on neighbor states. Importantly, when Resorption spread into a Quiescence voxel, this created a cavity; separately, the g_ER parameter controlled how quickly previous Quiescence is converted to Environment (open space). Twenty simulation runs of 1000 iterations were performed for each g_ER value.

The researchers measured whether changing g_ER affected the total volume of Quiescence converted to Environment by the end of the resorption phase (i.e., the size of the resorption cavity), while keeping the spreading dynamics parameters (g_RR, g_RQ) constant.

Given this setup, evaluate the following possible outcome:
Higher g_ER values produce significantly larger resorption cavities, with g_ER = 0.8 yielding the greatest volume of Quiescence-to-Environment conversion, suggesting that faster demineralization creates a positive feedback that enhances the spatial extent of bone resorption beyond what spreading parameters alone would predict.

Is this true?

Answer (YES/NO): NO